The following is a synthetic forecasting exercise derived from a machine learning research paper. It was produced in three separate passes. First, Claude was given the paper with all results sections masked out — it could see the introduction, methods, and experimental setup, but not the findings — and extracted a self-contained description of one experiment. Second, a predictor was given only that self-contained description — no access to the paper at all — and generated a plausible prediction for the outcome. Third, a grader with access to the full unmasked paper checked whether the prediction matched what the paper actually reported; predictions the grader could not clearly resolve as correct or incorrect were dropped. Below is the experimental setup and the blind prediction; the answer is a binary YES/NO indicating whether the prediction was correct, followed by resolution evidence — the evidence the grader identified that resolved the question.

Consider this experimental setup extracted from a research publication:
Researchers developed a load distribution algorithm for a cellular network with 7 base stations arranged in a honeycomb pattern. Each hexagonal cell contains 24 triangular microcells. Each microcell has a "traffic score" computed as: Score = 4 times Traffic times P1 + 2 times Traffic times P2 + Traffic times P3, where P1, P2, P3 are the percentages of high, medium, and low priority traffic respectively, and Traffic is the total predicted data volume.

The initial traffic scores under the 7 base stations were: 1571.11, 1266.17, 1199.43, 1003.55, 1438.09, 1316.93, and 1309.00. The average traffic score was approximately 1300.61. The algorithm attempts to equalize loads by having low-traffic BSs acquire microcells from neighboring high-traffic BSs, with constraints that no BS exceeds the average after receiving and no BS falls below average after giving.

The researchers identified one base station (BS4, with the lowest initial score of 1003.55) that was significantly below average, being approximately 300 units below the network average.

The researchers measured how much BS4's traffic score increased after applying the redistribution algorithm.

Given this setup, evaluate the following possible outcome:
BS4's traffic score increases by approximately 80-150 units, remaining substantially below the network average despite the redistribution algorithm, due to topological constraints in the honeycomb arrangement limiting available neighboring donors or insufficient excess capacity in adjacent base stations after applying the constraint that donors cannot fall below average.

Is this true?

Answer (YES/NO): NO